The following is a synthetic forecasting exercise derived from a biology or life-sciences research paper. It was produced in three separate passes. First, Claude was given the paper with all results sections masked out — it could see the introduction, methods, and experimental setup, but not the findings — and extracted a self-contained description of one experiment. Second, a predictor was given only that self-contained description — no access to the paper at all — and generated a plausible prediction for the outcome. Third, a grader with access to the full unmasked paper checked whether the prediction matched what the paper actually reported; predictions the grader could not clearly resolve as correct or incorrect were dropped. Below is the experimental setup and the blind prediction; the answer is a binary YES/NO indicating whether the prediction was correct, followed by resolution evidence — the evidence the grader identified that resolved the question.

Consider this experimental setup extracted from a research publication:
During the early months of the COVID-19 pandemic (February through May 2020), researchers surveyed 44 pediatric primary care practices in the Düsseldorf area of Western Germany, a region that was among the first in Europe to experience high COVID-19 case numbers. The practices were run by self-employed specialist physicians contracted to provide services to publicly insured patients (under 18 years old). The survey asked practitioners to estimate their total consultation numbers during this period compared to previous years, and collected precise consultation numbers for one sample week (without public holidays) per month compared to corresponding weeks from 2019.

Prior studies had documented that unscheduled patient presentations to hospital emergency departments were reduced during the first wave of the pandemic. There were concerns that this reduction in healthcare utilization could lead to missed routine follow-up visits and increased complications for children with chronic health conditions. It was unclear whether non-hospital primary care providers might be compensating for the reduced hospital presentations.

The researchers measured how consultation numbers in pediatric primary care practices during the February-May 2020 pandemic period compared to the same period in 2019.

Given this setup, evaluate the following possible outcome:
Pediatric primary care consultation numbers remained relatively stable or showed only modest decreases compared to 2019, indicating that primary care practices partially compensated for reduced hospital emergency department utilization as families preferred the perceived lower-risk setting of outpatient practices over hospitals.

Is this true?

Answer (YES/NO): NO